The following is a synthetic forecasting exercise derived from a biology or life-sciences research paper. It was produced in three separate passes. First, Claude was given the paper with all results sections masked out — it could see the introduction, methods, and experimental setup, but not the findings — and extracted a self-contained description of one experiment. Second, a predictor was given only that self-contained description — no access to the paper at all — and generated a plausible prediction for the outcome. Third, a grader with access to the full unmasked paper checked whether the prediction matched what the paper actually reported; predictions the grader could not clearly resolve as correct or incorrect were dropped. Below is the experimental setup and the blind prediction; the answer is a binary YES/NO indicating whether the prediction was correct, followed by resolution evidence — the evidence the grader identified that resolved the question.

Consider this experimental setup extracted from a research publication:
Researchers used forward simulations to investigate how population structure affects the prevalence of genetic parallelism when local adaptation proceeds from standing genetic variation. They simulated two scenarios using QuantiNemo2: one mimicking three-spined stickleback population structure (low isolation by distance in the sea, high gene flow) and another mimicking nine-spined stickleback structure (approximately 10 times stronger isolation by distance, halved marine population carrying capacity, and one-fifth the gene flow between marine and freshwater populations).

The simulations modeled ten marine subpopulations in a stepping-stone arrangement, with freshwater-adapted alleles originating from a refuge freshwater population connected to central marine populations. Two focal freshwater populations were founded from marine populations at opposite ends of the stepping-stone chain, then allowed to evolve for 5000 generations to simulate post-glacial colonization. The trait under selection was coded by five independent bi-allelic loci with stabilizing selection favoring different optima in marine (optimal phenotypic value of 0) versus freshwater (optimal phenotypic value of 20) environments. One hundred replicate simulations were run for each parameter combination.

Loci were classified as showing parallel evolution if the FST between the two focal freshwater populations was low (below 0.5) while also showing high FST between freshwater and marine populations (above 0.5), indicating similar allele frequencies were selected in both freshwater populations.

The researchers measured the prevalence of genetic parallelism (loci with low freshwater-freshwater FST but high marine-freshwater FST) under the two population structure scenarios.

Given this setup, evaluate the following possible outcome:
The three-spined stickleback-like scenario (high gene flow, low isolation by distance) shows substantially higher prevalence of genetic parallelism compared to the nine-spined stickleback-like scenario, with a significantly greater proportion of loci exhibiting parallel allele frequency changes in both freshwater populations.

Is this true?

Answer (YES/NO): YES